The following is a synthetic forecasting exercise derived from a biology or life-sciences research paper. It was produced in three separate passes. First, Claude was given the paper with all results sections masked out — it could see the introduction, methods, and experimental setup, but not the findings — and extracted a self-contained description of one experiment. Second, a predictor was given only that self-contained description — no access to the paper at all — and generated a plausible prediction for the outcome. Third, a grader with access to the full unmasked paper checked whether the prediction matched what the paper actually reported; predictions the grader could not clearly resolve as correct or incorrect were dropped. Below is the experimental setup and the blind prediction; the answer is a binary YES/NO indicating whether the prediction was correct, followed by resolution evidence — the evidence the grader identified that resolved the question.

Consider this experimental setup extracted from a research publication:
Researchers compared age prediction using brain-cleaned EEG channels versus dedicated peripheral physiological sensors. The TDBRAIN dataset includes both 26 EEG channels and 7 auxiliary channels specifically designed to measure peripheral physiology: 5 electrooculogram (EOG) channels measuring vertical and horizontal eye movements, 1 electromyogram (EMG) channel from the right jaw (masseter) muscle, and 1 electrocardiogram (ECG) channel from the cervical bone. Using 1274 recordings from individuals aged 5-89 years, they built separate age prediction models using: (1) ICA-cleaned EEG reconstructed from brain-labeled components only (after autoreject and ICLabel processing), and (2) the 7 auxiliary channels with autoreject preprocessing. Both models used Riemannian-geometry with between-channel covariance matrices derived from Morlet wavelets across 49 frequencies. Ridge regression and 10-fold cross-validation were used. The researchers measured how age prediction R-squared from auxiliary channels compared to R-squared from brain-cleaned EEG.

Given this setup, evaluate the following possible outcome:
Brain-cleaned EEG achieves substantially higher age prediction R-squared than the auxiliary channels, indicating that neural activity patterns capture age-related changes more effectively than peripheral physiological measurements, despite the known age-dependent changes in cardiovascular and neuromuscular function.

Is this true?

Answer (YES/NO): YES